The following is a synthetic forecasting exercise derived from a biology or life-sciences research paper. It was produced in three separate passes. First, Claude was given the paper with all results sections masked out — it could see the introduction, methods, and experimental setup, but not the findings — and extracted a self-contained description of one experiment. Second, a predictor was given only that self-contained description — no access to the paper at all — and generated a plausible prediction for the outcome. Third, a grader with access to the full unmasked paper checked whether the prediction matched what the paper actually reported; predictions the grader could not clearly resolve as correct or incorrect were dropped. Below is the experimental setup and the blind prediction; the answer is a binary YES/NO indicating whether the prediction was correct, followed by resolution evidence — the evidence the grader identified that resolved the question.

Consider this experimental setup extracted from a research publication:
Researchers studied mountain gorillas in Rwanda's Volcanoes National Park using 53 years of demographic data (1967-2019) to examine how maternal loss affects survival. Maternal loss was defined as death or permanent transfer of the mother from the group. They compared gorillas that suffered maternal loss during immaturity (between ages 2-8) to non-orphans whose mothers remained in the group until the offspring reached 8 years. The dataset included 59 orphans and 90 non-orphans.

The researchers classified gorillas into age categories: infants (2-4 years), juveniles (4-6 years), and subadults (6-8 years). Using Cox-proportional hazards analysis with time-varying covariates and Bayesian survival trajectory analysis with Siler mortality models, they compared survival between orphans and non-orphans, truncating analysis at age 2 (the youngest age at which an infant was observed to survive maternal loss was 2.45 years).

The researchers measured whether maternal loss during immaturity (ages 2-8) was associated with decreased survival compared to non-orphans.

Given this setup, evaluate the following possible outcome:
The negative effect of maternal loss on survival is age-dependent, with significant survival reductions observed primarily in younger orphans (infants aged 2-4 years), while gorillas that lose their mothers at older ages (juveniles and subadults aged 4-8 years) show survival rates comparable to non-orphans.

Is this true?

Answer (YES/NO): NO